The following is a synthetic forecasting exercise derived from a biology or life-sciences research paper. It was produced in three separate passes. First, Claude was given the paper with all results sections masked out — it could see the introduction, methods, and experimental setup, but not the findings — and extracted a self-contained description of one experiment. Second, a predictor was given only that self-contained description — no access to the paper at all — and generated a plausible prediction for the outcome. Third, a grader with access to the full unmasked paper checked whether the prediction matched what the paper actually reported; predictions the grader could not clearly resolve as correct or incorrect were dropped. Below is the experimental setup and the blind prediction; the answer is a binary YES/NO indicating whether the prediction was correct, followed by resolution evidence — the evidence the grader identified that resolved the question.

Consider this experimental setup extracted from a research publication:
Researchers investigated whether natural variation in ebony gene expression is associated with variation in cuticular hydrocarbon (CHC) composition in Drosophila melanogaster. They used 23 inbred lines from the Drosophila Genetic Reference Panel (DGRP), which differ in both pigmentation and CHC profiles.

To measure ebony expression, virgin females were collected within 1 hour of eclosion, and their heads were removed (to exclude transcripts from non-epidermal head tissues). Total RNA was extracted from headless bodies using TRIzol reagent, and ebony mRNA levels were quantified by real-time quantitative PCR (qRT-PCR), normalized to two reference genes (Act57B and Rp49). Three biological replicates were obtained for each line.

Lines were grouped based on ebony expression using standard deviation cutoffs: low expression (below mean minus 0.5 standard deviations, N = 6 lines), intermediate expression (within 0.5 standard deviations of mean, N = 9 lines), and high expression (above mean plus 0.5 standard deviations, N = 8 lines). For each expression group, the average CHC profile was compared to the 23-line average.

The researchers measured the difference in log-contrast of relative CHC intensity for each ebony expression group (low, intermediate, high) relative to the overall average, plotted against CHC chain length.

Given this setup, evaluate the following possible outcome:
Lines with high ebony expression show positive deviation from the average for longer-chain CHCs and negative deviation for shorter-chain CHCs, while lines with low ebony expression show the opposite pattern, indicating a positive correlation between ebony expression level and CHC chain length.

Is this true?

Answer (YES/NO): NO